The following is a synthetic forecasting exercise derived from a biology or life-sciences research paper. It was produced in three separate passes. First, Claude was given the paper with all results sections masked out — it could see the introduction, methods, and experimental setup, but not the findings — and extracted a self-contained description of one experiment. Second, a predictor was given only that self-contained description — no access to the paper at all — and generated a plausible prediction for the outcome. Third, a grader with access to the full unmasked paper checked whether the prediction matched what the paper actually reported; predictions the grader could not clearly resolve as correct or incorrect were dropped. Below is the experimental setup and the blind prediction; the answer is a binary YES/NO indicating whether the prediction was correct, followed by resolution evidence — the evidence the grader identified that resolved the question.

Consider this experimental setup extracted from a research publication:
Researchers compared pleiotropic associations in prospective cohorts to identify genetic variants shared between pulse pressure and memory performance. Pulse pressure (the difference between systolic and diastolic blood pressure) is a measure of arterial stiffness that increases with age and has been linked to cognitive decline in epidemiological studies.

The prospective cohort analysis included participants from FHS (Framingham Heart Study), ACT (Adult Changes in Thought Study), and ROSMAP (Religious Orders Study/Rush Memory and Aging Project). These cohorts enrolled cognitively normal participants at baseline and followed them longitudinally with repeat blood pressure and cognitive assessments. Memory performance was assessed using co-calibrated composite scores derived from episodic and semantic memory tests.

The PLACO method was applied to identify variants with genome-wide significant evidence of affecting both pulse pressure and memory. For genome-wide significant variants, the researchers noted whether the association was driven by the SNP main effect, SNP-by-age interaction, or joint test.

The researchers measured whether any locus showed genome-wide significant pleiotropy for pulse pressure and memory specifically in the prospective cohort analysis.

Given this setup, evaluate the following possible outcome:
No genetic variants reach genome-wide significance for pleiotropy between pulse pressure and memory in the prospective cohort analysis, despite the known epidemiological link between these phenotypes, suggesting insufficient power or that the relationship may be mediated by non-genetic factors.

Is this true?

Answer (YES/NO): NO